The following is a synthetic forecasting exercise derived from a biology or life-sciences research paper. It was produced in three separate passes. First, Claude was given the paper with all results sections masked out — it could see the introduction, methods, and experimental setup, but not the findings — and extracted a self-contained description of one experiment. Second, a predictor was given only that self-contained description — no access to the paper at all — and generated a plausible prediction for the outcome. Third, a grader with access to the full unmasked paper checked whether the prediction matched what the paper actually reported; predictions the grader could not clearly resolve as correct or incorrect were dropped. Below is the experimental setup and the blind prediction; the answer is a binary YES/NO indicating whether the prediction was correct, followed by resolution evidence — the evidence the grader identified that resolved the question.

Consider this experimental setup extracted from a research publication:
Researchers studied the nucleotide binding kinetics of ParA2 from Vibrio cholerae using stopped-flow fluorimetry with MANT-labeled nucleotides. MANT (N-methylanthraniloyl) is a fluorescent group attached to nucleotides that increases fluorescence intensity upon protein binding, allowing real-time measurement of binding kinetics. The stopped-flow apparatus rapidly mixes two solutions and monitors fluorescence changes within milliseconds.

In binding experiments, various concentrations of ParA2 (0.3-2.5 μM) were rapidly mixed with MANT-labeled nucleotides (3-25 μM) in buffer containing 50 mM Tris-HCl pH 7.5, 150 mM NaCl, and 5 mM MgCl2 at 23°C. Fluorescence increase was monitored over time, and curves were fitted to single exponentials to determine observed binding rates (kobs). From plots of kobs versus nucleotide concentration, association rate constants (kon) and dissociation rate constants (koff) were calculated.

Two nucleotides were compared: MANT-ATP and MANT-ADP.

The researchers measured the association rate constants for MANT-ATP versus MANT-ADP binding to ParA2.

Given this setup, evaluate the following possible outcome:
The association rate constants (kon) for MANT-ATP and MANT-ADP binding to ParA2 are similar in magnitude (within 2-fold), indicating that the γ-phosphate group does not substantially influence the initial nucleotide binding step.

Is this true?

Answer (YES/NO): YES